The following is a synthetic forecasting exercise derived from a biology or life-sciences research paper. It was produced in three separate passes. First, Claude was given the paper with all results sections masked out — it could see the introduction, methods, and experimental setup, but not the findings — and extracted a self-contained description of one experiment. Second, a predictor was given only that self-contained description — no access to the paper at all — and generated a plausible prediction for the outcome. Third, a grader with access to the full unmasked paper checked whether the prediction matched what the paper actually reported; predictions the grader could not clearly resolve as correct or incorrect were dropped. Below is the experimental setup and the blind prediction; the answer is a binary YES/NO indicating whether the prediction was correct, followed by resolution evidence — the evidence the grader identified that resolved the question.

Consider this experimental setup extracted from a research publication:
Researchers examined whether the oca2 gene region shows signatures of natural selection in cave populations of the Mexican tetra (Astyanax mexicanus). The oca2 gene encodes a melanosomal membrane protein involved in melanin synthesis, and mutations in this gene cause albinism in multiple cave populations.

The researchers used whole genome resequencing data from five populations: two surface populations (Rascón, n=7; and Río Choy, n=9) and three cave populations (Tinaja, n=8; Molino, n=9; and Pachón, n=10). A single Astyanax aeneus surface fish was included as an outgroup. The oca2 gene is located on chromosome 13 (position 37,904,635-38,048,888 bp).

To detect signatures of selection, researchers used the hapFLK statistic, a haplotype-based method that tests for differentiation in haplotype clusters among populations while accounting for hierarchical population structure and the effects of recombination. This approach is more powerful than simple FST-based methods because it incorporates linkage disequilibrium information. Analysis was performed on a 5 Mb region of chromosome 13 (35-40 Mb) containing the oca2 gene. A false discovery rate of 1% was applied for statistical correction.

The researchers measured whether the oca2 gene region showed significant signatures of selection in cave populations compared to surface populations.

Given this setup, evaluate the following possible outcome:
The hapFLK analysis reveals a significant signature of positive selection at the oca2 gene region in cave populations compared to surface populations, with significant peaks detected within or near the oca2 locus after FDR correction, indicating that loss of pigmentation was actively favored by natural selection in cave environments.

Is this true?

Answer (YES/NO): YES